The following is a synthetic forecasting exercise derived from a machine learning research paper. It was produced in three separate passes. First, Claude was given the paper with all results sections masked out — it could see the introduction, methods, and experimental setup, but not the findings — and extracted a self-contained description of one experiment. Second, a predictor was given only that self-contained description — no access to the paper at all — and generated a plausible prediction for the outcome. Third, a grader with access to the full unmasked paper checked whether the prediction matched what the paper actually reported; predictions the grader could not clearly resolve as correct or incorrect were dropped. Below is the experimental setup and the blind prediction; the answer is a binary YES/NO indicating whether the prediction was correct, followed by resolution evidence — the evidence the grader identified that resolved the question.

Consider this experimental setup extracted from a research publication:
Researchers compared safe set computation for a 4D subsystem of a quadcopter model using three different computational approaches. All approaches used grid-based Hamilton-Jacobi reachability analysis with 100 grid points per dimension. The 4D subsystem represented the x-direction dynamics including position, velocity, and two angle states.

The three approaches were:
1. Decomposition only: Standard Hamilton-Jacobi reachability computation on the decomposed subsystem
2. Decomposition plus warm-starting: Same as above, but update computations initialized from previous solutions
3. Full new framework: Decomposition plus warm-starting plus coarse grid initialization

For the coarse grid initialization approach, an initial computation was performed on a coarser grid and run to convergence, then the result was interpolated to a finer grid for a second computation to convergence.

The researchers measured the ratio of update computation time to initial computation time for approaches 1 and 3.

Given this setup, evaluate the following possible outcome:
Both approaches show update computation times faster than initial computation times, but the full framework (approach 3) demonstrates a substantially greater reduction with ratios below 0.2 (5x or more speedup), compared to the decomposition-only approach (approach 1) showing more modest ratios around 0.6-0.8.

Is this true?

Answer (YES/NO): NO